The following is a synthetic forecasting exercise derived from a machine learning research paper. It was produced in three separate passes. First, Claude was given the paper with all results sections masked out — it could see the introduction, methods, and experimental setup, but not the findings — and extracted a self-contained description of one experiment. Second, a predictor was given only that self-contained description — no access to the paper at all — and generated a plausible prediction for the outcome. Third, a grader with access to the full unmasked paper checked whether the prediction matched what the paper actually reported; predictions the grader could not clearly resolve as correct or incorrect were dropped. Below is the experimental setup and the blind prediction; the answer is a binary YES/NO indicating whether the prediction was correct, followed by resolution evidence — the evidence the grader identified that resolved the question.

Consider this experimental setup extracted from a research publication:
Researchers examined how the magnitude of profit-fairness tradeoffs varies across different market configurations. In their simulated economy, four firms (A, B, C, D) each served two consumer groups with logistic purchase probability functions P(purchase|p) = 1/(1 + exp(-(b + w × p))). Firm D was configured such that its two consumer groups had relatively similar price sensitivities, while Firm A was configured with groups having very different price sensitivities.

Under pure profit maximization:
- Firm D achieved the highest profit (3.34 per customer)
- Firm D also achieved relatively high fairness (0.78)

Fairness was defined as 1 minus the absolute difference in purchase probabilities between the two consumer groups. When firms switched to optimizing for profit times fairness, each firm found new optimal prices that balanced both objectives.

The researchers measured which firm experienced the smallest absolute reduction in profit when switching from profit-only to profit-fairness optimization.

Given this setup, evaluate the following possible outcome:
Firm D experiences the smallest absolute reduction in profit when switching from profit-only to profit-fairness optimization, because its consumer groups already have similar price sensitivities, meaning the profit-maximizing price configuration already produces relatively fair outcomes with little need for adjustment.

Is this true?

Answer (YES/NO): YES